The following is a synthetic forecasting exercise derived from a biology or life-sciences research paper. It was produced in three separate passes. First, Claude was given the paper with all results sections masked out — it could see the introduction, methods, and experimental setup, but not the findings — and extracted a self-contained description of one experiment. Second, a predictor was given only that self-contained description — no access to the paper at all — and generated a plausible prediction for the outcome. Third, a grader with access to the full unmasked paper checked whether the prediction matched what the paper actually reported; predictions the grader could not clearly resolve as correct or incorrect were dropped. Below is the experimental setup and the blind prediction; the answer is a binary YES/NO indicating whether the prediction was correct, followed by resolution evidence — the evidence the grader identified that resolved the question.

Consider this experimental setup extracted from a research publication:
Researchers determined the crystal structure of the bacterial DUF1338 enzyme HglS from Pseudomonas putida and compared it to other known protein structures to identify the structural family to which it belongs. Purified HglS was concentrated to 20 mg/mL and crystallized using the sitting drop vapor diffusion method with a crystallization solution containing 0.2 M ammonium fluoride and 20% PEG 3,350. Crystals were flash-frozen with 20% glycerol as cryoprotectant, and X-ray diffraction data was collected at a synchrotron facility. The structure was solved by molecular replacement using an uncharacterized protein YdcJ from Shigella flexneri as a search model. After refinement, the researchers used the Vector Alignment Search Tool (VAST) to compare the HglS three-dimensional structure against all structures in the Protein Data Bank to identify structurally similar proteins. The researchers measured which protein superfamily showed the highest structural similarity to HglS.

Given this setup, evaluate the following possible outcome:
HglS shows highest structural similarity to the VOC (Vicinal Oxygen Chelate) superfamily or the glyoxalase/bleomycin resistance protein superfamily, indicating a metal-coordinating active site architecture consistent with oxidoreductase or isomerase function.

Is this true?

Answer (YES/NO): YES